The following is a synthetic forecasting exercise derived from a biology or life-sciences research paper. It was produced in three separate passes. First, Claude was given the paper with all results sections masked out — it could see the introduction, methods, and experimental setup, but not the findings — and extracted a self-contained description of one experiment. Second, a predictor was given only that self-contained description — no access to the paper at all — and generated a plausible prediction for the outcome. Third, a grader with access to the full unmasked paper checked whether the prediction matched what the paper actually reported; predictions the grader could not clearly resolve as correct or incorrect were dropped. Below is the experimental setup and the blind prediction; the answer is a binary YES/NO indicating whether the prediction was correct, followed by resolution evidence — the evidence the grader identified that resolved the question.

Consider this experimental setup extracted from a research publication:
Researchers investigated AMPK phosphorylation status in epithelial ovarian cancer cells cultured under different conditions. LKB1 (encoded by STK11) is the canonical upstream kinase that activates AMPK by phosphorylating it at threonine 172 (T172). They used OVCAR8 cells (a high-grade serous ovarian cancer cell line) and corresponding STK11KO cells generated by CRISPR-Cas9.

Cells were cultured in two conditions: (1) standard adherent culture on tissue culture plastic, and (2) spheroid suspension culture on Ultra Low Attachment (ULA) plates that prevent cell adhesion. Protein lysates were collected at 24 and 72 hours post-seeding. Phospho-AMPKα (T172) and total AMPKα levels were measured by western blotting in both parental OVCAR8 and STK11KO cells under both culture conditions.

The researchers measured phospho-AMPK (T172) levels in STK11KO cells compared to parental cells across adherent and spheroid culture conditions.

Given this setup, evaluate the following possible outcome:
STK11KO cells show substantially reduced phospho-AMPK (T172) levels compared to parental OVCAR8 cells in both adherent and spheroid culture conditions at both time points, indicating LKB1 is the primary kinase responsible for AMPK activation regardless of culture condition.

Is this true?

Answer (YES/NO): NO